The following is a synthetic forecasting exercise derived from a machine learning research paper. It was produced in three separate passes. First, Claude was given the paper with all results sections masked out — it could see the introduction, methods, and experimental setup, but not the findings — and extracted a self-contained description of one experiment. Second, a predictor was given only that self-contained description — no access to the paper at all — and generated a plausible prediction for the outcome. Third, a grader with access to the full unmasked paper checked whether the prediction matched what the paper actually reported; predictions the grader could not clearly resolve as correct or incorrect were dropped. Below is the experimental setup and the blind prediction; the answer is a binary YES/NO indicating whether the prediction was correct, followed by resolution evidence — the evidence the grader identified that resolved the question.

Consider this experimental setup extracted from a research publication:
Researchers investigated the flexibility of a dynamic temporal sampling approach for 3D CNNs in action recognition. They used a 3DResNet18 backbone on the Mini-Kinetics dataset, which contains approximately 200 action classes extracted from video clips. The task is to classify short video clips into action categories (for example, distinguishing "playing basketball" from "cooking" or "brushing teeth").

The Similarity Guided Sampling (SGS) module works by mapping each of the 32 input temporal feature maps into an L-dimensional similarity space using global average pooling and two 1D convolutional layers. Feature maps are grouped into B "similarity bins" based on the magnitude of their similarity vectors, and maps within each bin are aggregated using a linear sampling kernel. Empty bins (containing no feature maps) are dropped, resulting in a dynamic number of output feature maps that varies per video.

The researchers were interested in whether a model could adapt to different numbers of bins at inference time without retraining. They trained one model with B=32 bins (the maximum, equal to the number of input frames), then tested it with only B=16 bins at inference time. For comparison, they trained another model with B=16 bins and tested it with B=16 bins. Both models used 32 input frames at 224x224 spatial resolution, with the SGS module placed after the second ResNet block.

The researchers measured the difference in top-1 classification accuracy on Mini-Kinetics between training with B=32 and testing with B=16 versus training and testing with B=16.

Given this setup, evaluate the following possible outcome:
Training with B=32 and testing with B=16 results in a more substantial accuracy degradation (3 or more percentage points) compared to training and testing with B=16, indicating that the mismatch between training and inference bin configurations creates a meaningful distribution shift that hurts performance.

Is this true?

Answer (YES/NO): NO